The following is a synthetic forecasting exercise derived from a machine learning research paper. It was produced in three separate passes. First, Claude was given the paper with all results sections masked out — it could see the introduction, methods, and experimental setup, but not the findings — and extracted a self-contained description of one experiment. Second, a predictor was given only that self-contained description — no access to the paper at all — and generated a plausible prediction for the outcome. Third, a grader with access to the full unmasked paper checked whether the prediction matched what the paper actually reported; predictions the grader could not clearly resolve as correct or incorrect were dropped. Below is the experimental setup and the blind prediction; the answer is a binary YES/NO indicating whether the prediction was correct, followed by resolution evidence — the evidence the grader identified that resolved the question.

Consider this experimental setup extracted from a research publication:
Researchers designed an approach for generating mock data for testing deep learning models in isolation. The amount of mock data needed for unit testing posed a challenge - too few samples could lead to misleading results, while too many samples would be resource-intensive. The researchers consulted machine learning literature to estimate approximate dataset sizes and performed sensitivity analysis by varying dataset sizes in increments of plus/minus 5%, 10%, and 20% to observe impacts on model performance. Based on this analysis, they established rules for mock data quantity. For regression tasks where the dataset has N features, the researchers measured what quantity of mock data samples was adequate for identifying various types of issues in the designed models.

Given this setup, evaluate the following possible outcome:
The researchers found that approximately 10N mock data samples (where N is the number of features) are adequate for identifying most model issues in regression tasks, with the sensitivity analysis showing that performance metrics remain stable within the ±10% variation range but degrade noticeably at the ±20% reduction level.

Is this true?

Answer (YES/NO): NO